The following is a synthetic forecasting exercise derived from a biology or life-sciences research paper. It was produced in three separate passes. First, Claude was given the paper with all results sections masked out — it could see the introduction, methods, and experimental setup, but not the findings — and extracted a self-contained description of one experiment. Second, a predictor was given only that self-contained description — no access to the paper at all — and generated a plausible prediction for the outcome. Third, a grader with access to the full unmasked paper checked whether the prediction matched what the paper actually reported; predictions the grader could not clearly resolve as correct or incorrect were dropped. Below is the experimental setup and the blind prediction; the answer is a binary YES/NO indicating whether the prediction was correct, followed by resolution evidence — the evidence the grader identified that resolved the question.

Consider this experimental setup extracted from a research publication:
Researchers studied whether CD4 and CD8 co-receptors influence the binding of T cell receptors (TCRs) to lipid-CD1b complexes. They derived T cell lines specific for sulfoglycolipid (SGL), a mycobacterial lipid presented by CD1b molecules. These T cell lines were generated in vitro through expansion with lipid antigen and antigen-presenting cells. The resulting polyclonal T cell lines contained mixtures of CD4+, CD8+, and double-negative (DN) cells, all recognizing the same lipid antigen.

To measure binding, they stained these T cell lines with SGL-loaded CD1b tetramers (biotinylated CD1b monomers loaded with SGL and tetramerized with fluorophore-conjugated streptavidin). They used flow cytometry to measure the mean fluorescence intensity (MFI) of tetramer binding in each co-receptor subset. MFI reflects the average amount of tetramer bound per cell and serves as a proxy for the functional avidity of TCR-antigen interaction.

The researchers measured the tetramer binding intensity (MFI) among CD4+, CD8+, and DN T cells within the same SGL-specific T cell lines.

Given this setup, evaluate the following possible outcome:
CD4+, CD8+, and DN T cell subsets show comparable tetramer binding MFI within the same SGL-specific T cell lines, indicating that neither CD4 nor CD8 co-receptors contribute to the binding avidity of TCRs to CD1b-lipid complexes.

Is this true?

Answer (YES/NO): NO